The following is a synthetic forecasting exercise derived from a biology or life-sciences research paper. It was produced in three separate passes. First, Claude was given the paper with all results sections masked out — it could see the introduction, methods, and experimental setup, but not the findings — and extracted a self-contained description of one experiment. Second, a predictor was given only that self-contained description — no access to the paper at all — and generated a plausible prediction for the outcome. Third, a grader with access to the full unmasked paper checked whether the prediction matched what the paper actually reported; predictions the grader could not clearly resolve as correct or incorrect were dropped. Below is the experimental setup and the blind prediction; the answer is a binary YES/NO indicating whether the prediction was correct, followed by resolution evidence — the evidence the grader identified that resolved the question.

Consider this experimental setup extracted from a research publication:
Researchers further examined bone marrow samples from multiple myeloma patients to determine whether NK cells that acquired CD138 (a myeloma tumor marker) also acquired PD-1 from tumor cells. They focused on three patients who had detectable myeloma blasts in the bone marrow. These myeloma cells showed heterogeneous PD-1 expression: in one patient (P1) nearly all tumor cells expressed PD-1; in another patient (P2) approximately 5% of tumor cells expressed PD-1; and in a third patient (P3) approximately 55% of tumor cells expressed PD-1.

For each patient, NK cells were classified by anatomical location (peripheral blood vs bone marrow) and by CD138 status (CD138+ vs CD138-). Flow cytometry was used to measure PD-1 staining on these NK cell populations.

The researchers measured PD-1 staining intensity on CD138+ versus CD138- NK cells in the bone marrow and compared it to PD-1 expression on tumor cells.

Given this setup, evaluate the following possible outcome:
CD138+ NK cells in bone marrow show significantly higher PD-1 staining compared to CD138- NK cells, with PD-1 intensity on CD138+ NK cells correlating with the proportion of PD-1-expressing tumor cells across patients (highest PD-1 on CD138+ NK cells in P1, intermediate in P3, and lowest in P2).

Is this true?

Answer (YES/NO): NO